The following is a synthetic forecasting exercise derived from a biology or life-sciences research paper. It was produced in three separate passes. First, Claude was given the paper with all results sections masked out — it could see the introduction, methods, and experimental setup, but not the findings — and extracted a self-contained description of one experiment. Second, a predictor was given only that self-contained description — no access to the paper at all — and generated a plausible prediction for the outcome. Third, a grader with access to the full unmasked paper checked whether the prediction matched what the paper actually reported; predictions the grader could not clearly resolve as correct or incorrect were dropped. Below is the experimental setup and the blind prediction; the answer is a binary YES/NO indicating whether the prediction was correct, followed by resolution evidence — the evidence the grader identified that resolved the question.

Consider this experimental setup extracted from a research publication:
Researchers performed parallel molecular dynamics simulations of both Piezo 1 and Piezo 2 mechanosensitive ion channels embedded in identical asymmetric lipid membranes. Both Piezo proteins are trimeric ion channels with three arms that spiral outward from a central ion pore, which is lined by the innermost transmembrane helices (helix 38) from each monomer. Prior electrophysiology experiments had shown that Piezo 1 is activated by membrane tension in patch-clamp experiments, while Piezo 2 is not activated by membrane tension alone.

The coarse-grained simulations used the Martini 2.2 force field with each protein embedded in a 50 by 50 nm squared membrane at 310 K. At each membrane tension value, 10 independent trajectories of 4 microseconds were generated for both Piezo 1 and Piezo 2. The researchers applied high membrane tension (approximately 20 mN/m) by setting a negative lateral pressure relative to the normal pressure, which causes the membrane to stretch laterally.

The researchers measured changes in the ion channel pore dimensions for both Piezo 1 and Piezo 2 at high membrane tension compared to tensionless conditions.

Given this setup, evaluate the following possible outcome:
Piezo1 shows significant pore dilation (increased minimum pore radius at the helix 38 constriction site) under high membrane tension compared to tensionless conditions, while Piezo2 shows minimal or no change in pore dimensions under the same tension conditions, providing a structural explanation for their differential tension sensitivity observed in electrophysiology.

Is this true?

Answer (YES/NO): YES